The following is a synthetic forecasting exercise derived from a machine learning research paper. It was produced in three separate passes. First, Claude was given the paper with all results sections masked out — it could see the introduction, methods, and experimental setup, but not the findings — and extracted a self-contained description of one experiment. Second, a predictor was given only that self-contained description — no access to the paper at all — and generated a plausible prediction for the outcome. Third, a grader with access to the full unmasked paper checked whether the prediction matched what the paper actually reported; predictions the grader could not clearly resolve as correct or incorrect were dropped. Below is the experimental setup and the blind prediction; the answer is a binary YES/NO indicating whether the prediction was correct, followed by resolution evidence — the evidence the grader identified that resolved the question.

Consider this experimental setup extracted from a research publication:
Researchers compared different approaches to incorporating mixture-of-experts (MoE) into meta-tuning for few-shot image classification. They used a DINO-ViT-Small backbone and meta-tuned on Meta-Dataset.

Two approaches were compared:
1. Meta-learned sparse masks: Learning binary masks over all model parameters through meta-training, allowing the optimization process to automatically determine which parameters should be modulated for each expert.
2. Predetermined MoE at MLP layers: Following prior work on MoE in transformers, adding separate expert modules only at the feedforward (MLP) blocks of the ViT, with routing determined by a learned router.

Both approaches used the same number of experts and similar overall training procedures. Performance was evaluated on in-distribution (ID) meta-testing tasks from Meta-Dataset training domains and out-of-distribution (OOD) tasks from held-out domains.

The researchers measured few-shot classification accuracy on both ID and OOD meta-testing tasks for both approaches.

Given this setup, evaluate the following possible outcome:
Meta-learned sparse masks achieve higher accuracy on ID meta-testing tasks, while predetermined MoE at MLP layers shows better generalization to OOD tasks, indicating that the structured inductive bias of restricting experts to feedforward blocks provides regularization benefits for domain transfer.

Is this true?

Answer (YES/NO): NO